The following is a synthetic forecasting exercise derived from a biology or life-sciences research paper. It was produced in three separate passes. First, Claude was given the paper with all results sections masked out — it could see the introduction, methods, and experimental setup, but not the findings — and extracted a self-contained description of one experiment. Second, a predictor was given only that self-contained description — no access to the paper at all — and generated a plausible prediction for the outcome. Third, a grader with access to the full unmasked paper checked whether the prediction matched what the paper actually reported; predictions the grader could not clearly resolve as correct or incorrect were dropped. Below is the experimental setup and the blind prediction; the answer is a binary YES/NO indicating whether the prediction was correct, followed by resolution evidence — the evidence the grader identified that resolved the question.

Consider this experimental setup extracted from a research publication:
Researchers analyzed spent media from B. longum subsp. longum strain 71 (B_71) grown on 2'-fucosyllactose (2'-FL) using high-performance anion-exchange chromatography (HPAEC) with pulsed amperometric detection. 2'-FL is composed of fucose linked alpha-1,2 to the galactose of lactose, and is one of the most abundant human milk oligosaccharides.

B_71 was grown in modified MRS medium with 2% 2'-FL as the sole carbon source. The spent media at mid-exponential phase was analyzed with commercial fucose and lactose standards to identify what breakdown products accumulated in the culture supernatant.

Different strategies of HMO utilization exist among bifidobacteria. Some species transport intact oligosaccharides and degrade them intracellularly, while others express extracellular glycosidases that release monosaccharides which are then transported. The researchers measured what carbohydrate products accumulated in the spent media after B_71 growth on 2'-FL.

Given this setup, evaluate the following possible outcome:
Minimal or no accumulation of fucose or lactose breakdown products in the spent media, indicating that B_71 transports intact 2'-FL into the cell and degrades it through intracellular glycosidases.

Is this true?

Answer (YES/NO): YES